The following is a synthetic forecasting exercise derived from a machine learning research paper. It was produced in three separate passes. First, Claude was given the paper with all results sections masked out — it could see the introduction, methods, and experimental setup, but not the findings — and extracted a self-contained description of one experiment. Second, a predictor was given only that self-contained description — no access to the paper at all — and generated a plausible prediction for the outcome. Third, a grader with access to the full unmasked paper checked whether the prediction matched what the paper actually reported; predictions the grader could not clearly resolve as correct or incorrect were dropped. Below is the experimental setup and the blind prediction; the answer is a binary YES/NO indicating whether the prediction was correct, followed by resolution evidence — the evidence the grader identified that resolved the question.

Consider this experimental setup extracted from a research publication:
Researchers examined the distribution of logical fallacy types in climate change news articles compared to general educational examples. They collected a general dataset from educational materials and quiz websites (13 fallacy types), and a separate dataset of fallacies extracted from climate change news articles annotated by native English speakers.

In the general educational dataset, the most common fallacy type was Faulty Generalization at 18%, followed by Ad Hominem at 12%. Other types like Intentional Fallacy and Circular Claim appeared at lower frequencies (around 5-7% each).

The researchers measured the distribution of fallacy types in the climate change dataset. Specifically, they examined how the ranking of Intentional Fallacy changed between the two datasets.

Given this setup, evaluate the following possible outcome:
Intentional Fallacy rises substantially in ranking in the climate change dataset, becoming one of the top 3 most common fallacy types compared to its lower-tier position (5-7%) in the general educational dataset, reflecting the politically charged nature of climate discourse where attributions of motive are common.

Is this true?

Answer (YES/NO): YES